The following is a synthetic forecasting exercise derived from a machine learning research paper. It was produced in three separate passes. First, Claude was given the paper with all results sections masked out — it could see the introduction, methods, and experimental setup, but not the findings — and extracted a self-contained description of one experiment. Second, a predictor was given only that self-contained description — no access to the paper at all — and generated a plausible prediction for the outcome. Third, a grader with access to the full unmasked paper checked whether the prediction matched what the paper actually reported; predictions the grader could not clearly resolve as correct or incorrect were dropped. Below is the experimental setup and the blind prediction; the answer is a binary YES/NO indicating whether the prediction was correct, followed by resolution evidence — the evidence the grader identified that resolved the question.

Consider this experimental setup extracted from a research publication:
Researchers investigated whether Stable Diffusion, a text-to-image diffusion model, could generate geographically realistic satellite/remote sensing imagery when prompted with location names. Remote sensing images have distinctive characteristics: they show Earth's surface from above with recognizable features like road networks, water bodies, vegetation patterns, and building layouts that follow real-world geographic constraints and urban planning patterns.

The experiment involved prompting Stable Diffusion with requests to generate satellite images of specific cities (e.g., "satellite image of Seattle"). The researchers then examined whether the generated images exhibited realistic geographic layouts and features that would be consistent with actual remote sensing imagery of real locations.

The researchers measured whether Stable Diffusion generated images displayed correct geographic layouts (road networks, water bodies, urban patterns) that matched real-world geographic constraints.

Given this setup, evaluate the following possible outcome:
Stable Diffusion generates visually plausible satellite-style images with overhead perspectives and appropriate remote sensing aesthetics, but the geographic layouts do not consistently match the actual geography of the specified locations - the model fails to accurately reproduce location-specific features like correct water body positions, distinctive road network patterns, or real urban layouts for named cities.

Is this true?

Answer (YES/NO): YES